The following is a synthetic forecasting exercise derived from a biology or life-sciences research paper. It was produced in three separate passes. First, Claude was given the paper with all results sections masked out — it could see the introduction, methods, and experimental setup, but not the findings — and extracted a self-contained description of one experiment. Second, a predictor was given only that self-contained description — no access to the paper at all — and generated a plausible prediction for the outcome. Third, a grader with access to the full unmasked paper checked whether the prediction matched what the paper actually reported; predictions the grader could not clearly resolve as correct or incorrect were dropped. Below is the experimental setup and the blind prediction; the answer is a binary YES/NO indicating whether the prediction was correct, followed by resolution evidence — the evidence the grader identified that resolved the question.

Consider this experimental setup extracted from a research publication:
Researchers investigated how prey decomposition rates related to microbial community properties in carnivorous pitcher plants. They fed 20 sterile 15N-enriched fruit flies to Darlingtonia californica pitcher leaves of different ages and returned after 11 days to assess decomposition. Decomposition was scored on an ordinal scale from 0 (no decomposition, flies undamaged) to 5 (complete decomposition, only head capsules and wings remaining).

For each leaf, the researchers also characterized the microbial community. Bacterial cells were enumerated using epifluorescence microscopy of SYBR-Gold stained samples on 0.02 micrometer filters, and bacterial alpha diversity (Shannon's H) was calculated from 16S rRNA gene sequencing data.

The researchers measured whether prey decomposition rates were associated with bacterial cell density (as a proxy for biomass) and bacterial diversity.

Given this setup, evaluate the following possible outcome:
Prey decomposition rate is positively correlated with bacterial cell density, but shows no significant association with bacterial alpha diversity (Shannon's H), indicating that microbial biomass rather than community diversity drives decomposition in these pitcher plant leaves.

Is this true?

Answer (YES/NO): NO